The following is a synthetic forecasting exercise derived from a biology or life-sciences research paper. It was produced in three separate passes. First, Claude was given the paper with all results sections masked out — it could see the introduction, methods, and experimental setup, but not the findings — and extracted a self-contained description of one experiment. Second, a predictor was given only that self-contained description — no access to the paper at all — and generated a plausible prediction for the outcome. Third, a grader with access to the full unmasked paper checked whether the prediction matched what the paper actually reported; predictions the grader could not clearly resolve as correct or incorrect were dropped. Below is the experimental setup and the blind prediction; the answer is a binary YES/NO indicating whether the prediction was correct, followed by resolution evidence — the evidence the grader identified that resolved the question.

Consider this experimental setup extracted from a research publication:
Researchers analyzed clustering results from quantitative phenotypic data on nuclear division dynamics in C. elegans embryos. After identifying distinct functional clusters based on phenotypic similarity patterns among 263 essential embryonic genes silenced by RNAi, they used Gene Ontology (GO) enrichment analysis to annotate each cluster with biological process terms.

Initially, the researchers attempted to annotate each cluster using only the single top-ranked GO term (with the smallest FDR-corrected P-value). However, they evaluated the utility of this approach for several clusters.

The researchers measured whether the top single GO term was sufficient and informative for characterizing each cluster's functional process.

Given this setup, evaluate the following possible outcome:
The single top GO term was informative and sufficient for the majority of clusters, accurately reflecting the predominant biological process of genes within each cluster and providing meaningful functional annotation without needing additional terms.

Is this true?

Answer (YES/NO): NO